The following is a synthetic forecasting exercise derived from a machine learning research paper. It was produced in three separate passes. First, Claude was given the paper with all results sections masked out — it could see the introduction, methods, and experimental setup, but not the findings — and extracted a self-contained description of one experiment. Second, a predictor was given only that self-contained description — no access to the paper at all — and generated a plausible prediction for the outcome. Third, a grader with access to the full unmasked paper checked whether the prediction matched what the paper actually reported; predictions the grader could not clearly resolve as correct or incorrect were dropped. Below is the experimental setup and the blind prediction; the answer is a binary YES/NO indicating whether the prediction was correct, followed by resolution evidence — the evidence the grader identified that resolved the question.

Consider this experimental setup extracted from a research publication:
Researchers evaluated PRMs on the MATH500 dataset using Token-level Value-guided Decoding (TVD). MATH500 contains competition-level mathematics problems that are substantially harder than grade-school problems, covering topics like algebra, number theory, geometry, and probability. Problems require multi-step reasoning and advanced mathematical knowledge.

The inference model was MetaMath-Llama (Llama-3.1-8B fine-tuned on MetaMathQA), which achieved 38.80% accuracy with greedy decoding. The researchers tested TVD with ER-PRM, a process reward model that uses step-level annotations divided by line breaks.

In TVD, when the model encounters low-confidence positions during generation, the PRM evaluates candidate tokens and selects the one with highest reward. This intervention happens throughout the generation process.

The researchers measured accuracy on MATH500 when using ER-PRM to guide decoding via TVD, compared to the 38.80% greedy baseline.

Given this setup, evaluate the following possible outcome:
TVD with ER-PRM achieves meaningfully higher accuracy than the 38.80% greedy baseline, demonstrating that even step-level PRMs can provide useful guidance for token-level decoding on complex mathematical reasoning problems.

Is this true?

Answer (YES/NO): NO